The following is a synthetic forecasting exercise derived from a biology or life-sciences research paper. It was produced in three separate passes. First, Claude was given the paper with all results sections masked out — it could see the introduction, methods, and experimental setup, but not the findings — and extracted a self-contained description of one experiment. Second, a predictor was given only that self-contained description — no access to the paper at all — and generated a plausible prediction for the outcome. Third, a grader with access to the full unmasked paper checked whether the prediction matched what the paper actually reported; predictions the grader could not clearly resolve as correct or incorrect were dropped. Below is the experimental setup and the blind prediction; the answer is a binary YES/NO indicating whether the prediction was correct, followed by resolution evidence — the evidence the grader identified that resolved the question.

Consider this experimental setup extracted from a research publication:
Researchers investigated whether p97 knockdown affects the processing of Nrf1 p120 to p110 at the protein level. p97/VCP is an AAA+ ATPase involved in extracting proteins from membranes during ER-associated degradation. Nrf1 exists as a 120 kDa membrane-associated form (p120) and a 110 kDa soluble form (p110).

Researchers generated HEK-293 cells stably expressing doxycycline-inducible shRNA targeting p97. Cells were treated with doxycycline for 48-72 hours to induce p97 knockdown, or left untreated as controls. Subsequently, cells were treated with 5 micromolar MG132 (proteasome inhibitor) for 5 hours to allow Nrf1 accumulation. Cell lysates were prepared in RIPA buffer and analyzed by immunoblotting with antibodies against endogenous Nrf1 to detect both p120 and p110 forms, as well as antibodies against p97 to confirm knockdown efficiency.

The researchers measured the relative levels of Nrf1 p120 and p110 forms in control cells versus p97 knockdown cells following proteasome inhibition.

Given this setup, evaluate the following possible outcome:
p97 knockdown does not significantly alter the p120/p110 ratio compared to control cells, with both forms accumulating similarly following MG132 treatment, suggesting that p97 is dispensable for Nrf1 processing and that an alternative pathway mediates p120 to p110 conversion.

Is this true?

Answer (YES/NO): NO